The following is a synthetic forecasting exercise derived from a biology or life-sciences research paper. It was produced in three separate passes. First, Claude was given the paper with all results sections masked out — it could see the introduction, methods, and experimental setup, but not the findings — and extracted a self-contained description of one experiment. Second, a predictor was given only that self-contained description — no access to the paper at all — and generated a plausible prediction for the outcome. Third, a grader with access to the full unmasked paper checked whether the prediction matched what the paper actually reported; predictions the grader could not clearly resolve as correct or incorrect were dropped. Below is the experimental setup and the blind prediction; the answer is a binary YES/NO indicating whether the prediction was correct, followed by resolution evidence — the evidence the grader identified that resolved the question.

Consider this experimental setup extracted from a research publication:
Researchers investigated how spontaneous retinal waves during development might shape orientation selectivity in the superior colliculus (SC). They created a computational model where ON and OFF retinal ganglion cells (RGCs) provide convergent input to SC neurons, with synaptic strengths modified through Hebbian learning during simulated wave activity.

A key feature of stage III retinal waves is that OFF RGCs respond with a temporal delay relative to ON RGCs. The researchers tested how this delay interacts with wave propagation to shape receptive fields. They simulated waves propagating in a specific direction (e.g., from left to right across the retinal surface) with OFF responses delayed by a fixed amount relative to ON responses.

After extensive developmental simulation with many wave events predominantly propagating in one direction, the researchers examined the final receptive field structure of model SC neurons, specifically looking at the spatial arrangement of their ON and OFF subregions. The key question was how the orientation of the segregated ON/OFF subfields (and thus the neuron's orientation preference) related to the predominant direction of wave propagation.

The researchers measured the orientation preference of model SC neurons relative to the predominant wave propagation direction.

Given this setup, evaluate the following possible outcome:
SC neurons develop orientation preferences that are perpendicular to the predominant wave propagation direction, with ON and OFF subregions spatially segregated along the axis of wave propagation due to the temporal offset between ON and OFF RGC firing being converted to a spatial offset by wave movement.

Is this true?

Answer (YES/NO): YES